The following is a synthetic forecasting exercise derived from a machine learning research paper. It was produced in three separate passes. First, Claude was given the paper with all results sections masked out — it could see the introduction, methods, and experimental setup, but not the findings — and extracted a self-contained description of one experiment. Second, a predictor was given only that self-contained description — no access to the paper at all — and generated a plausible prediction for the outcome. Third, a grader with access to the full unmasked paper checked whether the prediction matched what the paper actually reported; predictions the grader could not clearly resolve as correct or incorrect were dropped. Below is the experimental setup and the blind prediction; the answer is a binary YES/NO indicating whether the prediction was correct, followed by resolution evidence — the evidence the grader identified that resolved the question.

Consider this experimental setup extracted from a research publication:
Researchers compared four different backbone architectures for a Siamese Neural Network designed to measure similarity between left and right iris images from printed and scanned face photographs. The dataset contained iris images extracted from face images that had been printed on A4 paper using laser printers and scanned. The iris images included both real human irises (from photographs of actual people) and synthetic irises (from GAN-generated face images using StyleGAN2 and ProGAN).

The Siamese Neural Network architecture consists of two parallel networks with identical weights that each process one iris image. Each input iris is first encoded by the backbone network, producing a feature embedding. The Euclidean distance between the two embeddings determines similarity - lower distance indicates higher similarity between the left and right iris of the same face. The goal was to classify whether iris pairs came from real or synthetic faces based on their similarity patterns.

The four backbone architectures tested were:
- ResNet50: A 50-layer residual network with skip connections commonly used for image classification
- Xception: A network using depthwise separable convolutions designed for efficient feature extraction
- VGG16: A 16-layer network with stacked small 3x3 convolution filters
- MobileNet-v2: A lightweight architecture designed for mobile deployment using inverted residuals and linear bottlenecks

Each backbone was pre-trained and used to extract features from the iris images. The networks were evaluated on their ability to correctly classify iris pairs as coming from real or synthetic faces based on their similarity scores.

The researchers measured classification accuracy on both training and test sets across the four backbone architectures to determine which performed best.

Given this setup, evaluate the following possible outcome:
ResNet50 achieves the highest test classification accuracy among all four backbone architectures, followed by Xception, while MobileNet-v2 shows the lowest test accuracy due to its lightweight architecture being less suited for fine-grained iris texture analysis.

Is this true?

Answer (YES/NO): NO